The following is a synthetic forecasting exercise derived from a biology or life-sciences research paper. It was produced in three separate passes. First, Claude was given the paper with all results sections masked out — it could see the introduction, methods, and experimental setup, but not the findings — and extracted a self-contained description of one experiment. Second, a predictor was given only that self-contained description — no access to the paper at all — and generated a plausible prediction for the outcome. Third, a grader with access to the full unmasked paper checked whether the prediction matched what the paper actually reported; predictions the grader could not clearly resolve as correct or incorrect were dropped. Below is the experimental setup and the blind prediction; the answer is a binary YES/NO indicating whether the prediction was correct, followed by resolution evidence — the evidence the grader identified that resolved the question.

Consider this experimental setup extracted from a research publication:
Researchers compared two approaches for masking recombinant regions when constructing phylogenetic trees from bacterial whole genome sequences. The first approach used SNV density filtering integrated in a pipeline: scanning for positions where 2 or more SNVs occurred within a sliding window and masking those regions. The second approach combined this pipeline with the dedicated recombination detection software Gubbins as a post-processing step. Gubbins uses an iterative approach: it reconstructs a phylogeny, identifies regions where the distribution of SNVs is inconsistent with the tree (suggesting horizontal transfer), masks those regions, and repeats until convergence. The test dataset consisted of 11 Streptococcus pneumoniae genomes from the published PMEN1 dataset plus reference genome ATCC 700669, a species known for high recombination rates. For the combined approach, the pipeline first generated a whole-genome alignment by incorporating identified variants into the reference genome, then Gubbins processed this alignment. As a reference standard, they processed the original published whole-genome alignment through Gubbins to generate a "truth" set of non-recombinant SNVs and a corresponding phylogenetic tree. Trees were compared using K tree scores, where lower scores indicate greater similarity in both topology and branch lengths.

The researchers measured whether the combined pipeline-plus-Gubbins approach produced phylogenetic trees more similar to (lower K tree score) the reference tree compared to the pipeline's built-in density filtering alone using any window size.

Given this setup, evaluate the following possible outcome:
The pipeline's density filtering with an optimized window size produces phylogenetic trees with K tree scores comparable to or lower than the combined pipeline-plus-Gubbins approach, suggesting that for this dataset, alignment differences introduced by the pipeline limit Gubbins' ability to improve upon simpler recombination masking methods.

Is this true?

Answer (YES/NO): NO